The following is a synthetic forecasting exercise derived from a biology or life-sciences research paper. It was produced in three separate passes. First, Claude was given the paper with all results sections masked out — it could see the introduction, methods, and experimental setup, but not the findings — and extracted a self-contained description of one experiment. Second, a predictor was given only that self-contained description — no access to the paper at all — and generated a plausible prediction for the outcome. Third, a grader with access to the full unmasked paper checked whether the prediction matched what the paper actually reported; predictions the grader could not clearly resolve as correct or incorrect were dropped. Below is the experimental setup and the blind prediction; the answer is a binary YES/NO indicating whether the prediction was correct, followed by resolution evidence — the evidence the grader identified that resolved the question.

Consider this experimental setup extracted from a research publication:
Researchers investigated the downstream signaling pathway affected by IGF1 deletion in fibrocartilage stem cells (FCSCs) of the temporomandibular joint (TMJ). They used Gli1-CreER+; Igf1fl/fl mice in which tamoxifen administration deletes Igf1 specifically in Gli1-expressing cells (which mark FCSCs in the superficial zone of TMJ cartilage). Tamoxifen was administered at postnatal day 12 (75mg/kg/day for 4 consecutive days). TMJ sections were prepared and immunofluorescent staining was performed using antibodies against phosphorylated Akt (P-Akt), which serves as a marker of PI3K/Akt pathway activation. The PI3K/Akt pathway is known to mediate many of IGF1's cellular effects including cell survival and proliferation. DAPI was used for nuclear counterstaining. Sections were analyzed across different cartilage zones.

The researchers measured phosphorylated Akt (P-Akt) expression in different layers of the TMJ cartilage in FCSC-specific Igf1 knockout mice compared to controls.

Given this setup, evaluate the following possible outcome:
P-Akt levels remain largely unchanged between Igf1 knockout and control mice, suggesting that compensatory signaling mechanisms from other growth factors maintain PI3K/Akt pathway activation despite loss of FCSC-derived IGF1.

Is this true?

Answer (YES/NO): NO